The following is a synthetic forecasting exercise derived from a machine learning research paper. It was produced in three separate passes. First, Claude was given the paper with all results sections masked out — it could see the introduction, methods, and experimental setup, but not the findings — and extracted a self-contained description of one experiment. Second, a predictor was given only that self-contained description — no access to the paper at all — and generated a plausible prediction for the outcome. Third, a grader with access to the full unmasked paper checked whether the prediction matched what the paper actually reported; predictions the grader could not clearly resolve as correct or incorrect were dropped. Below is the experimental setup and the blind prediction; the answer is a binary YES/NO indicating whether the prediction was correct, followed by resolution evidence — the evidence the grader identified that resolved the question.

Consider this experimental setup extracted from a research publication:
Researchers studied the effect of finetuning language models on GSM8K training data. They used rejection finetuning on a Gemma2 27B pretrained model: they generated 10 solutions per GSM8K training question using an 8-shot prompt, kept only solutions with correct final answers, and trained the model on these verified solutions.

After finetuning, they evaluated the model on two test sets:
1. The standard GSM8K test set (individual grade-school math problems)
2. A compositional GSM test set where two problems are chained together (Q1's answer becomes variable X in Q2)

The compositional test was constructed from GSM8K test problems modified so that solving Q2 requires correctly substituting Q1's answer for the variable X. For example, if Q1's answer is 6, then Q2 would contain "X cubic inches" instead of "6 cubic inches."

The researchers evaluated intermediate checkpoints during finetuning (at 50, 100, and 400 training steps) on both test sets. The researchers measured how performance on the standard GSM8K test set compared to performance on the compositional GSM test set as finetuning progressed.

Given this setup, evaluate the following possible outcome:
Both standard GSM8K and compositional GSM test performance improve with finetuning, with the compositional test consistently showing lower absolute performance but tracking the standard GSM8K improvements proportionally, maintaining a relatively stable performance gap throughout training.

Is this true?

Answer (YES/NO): NO